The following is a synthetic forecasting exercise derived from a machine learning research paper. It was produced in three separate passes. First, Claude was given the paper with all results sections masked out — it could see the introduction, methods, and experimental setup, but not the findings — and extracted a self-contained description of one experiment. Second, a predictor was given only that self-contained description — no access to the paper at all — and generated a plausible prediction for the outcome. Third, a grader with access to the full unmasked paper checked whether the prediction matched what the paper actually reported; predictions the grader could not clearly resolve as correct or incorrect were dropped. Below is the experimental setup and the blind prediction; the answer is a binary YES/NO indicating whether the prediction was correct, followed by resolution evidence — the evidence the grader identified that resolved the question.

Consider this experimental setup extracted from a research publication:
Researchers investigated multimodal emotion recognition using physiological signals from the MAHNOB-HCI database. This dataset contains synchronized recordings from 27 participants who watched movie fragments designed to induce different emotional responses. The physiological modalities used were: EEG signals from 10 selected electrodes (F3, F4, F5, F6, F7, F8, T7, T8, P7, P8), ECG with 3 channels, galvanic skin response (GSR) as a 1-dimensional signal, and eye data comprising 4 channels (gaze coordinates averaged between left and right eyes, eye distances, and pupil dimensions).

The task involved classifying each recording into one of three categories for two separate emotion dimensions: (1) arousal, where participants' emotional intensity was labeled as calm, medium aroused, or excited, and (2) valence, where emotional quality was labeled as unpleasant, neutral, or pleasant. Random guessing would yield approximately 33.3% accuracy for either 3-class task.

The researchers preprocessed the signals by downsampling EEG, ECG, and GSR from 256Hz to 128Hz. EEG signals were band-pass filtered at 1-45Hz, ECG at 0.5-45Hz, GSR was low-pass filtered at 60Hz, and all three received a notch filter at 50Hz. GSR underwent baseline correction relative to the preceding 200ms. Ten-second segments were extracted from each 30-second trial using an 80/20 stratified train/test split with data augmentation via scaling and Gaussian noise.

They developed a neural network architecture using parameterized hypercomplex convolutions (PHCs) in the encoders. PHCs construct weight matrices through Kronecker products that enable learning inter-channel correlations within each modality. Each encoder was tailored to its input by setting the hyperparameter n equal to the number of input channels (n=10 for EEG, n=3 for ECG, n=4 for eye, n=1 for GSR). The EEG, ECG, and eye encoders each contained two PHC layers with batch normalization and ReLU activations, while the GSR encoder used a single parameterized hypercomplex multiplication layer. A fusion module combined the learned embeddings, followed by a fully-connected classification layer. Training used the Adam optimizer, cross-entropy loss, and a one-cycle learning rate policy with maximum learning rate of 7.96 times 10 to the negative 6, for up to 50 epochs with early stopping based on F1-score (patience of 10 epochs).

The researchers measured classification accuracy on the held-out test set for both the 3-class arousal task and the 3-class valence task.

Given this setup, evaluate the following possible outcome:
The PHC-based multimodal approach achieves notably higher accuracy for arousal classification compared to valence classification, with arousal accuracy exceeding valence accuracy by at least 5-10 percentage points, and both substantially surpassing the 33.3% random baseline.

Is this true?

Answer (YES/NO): NO